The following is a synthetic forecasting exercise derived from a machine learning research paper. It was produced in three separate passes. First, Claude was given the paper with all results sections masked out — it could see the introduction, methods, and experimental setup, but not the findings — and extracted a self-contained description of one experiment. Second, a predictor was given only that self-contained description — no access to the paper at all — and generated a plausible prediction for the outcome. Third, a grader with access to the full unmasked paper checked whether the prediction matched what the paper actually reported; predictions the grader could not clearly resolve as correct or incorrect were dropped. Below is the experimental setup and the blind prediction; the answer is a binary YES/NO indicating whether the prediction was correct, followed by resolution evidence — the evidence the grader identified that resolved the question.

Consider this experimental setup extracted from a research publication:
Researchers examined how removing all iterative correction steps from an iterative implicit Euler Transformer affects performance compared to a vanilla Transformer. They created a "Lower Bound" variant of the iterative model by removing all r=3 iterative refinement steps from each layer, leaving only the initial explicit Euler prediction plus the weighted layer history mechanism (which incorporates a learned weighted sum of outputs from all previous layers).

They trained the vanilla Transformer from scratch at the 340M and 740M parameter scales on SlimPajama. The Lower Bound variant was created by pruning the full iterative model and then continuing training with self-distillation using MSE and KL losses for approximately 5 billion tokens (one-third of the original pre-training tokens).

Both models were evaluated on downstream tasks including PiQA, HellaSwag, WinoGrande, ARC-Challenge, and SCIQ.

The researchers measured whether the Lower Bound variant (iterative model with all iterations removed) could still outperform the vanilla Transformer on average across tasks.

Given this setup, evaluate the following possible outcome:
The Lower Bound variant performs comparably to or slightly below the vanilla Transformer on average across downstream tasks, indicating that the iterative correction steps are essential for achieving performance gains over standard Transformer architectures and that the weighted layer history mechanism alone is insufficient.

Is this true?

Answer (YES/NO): NO